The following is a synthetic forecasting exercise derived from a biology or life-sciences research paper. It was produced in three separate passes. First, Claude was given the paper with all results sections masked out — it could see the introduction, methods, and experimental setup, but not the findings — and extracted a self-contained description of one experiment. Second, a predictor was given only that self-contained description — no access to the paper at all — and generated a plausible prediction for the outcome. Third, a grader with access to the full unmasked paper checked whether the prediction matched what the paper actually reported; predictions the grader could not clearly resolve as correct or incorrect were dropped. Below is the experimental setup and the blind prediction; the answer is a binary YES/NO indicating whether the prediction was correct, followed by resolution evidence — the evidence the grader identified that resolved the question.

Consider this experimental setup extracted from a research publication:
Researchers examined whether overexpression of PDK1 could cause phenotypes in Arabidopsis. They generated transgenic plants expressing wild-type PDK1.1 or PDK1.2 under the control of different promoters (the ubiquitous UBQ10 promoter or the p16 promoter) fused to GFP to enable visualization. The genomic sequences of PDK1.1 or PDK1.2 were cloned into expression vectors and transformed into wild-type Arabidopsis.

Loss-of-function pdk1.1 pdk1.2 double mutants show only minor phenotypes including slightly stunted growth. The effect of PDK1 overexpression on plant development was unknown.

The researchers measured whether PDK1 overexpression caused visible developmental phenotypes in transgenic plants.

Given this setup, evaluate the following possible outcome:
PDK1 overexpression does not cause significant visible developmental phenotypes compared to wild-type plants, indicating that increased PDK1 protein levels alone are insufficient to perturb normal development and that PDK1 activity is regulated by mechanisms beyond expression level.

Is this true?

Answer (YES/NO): NO